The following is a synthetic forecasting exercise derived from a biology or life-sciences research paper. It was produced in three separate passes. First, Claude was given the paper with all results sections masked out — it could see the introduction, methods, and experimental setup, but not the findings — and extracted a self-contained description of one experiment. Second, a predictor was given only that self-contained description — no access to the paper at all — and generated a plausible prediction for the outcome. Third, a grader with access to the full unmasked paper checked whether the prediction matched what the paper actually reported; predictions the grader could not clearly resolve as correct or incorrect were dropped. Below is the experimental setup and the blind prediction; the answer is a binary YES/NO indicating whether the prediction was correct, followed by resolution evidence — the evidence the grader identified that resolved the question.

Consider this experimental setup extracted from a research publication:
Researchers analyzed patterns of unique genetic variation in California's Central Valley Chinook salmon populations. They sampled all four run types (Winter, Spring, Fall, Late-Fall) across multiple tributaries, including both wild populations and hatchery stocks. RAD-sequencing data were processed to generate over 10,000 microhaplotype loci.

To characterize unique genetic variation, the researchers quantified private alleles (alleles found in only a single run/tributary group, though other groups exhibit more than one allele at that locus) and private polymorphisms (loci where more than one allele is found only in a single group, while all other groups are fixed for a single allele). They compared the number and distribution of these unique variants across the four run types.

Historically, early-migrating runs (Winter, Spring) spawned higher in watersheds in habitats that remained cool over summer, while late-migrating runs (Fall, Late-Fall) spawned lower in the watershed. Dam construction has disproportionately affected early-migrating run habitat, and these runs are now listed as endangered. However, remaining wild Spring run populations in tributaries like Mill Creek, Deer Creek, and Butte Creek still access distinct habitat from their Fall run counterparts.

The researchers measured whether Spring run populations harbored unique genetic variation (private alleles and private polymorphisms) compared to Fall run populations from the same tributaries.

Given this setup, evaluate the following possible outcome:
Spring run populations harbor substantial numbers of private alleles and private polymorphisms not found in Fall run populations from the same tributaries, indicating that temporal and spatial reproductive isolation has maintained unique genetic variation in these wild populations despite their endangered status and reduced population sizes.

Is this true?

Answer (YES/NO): NO